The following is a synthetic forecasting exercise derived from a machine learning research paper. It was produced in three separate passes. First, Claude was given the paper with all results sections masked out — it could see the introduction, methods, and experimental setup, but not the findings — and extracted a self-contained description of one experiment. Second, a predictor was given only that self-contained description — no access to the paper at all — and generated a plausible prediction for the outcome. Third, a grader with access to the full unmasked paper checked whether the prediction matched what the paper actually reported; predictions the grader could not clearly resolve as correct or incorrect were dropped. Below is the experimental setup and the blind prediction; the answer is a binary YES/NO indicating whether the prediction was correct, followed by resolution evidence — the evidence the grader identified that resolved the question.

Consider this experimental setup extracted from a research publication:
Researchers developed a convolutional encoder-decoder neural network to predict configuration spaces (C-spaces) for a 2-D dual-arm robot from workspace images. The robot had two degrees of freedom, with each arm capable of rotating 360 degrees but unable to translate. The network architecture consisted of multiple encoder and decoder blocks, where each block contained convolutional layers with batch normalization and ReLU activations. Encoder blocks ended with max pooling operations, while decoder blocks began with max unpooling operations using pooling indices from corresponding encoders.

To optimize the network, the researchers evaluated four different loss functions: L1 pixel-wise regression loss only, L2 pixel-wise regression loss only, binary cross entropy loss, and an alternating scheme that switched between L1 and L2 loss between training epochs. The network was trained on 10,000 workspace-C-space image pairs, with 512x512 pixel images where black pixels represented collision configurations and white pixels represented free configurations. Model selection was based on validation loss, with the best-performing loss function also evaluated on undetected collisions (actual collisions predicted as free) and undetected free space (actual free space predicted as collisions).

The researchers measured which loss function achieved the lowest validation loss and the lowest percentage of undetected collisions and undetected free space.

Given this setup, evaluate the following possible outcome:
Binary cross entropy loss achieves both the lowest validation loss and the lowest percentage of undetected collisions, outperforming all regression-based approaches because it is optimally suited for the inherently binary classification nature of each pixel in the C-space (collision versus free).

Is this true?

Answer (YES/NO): NO